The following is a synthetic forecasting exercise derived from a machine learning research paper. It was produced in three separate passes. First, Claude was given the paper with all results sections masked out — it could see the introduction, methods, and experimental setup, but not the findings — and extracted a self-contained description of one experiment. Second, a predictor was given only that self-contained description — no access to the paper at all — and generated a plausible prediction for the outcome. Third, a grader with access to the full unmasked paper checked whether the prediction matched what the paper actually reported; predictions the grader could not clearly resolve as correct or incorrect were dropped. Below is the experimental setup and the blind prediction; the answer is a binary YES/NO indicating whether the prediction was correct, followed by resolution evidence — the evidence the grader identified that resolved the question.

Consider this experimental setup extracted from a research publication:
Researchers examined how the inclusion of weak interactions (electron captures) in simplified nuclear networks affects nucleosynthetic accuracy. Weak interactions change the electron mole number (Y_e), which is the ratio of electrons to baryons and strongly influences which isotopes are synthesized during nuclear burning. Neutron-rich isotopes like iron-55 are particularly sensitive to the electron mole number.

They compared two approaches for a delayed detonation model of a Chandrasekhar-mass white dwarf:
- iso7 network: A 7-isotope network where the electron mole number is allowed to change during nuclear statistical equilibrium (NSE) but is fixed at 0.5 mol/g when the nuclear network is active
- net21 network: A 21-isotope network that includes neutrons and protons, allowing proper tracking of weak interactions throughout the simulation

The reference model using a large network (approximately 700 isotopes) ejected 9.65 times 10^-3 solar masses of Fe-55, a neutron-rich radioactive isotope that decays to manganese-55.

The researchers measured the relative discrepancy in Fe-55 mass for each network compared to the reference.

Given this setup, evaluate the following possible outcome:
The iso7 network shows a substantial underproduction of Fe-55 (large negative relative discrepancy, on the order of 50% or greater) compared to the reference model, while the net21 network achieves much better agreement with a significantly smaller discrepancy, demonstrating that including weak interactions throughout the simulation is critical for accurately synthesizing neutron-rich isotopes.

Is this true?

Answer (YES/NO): NO